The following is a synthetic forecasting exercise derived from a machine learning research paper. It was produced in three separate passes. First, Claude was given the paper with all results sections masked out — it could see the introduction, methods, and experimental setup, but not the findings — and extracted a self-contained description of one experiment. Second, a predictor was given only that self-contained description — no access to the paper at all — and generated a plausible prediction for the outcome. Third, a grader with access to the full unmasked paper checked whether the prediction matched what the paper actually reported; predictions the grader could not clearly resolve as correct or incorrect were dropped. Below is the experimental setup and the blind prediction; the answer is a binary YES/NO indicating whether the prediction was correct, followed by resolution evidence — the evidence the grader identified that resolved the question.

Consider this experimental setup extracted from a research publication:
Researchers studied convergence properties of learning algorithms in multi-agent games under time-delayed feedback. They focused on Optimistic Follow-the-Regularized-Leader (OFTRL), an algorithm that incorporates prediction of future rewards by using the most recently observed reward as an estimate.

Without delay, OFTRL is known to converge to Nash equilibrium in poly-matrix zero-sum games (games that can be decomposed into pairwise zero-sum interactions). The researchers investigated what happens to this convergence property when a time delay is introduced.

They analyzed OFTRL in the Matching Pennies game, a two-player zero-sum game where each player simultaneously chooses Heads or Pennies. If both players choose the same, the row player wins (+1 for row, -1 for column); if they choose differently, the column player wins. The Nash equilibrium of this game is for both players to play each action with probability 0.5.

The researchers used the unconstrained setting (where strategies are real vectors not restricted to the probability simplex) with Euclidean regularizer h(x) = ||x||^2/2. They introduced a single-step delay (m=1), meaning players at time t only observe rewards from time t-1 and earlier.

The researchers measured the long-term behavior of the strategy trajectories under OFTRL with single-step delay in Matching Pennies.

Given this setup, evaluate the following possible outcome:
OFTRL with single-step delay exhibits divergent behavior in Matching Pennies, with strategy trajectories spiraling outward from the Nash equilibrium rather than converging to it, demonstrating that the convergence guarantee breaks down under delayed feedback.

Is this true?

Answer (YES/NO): YES